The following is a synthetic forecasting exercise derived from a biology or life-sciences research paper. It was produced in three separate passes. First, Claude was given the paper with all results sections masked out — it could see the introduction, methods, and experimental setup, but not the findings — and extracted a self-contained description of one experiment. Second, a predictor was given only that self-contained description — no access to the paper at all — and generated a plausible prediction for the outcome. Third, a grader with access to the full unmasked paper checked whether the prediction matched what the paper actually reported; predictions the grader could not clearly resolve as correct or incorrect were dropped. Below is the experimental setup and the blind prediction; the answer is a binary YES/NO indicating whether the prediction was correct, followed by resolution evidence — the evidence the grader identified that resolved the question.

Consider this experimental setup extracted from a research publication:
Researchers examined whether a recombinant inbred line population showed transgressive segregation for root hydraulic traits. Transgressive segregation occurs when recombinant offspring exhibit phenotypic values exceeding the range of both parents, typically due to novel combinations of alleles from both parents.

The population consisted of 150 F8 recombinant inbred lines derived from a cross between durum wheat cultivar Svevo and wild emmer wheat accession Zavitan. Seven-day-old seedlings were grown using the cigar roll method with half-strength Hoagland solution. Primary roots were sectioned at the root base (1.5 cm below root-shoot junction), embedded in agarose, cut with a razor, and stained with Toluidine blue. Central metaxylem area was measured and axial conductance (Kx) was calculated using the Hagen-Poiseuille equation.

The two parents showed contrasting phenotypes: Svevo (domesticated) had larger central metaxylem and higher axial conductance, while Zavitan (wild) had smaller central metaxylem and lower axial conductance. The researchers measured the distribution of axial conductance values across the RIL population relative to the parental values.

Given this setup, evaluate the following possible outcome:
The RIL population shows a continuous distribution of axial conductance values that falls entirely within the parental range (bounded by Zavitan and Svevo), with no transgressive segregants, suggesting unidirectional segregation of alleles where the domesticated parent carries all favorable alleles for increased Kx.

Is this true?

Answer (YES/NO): NO